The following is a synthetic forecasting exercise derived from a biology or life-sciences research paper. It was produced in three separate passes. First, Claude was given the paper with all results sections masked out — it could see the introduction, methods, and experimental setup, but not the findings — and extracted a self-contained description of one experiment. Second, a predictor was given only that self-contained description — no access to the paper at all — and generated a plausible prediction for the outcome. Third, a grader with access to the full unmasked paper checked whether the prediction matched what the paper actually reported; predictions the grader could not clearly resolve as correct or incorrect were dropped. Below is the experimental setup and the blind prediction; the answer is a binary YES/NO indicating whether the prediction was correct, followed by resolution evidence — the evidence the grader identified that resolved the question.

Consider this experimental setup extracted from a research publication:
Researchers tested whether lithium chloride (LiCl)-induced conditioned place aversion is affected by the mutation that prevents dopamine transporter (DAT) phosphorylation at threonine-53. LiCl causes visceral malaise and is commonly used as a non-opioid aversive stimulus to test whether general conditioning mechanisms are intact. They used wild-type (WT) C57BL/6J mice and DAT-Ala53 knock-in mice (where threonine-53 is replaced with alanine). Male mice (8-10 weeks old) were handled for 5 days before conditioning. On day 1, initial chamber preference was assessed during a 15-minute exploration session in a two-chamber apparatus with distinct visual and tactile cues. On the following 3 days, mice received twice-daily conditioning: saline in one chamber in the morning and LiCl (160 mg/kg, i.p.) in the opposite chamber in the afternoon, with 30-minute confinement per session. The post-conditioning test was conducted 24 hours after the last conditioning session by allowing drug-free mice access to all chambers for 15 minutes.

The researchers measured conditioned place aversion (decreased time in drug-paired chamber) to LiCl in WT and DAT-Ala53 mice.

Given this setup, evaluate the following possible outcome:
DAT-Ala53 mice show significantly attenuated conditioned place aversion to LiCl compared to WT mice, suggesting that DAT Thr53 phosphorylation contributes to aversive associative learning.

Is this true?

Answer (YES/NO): NO